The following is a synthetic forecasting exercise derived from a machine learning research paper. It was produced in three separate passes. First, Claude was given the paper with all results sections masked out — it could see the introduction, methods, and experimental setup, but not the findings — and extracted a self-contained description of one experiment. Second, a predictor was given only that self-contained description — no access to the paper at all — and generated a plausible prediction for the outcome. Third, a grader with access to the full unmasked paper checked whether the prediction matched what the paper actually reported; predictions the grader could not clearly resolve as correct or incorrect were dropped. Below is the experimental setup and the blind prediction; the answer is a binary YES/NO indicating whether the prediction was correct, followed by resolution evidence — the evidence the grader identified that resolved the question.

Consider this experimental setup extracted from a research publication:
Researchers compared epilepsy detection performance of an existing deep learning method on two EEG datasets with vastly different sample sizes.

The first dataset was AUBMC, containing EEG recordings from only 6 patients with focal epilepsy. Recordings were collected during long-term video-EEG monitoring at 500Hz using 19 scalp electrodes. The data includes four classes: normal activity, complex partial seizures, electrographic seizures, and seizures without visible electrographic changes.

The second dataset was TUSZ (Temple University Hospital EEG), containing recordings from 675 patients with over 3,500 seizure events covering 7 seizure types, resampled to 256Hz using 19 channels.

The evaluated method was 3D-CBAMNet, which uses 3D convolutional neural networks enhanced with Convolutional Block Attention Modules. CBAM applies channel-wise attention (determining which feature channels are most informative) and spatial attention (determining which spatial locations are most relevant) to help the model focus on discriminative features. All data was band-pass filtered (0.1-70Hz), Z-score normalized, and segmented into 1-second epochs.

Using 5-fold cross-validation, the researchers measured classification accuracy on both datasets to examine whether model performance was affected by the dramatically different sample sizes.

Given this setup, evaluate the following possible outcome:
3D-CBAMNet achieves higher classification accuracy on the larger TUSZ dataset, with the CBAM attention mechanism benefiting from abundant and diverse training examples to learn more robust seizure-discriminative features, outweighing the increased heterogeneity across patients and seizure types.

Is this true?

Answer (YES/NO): NO